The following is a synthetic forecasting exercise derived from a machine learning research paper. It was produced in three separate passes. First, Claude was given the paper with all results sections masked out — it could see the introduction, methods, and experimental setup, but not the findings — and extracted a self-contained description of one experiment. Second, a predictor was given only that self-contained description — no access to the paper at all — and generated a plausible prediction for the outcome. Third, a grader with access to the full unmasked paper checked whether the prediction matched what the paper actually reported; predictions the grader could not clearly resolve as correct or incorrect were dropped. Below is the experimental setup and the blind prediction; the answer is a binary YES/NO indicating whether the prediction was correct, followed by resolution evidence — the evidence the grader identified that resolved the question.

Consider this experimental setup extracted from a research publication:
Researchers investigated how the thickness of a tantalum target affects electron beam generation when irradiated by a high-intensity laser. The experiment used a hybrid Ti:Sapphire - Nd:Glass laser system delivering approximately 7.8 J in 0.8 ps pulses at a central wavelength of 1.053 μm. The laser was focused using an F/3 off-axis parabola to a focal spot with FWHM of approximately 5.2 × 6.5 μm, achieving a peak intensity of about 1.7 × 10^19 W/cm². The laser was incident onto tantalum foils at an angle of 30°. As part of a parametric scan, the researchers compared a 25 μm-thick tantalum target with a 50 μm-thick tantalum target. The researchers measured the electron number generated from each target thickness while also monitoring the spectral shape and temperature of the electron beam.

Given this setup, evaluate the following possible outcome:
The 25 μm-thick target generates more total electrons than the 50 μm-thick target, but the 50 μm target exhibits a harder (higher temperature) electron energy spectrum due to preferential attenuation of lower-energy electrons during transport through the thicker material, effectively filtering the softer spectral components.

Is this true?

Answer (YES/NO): NO